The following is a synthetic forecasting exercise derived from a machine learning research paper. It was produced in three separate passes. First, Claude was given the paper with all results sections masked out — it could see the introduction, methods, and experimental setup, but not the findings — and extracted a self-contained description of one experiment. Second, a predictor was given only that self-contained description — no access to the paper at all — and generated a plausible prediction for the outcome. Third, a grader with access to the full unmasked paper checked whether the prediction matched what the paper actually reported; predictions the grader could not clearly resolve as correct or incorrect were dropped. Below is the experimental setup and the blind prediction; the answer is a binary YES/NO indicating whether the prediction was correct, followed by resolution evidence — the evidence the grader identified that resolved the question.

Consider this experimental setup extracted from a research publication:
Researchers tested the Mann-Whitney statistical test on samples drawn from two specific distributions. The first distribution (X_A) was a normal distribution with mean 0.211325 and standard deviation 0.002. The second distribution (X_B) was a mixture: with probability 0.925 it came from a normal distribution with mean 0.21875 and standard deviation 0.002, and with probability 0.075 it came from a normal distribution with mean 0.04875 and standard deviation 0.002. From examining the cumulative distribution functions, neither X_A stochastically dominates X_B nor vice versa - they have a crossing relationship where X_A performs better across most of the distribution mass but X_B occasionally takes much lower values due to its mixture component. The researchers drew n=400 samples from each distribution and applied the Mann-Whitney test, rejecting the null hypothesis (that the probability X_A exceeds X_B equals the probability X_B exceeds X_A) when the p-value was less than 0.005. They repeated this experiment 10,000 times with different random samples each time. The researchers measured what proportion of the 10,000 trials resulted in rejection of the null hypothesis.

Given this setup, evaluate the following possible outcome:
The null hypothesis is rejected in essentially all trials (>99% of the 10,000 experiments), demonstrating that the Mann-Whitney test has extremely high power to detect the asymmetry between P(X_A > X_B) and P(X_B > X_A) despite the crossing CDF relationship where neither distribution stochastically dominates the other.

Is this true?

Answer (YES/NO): YES